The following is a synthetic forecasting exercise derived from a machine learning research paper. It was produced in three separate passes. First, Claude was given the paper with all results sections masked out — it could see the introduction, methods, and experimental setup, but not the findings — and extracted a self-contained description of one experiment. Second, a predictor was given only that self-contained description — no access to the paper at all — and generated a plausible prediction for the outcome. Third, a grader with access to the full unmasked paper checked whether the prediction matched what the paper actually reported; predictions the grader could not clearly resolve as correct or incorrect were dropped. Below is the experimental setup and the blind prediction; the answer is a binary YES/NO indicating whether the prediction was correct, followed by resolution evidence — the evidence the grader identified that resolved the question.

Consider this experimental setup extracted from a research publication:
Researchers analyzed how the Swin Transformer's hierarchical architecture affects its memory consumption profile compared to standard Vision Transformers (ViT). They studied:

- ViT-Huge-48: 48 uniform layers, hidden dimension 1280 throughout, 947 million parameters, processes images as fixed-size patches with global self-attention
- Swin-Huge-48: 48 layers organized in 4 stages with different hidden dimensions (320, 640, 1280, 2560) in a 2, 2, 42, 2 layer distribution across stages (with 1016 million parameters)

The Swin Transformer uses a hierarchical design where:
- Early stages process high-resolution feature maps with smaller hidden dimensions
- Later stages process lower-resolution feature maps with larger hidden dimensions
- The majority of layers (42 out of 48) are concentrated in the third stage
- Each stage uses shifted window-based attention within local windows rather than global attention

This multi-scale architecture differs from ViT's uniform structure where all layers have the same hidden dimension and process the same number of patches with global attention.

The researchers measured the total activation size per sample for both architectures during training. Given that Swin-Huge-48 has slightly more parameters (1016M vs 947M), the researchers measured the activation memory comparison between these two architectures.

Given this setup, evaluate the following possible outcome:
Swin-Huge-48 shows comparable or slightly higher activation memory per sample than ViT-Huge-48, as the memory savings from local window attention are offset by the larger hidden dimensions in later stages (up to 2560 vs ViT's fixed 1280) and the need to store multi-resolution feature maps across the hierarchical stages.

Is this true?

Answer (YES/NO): YES